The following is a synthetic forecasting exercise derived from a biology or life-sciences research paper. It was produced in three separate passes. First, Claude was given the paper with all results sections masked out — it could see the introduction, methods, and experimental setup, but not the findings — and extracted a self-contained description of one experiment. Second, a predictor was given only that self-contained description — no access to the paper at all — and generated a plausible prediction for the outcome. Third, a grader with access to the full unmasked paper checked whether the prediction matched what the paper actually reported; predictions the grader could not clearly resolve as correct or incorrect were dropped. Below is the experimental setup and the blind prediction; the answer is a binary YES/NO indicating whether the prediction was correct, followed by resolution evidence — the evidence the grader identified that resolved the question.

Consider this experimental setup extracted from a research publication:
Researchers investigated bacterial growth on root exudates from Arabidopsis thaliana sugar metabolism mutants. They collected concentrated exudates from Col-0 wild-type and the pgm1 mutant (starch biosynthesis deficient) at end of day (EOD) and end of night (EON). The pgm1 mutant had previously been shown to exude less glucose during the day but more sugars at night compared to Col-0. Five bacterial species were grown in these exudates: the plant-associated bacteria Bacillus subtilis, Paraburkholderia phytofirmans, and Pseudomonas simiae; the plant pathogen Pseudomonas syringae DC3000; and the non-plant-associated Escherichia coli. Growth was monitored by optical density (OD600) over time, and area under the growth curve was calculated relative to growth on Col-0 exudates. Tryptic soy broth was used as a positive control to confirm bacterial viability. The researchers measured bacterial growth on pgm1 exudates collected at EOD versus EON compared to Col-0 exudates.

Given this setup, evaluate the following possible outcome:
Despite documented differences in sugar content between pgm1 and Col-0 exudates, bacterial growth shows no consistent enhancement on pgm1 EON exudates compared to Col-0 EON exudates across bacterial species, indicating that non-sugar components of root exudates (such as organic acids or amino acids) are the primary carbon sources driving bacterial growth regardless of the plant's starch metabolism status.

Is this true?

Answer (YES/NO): NO